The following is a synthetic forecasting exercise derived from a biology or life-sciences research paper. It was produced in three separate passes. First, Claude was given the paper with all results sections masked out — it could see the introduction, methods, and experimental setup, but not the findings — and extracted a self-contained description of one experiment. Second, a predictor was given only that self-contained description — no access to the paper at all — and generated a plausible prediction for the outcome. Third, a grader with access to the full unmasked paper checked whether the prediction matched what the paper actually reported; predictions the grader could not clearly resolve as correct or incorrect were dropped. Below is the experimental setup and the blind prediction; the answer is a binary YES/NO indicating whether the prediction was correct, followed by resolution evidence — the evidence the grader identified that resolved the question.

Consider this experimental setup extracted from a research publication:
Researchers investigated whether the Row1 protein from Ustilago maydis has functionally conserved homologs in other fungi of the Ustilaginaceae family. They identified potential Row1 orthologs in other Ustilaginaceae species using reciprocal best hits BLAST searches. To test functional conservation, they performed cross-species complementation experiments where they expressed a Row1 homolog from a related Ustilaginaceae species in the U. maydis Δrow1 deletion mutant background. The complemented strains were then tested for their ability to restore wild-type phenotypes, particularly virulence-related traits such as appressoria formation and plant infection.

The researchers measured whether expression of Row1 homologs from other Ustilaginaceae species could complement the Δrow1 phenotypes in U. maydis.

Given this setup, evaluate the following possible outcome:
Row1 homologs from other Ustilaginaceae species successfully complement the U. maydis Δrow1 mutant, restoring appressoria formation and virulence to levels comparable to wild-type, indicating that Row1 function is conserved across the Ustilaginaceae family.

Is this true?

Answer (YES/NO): YES